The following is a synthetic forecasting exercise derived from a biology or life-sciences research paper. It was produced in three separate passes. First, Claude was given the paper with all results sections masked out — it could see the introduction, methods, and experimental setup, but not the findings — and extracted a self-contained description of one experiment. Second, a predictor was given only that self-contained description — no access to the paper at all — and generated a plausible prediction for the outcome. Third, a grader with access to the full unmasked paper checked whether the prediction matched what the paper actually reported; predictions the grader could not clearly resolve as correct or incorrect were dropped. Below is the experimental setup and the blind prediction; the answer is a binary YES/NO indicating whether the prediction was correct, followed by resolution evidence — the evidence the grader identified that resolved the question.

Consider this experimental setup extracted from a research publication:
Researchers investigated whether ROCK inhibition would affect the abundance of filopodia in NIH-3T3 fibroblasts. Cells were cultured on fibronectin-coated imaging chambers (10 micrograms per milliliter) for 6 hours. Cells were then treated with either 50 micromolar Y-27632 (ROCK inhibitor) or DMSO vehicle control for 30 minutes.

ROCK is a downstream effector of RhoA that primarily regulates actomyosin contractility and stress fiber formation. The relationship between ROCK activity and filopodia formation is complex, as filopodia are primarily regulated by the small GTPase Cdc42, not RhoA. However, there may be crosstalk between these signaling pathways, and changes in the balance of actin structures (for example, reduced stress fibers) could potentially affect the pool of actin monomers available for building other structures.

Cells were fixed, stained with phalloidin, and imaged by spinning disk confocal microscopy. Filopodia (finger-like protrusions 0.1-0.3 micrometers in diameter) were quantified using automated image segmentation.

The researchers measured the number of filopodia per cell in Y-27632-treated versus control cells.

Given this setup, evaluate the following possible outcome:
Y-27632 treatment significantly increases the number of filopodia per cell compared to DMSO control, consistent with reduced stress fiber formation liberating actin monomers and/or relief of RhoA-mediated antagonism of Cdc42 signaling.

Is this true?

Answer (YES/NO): YES